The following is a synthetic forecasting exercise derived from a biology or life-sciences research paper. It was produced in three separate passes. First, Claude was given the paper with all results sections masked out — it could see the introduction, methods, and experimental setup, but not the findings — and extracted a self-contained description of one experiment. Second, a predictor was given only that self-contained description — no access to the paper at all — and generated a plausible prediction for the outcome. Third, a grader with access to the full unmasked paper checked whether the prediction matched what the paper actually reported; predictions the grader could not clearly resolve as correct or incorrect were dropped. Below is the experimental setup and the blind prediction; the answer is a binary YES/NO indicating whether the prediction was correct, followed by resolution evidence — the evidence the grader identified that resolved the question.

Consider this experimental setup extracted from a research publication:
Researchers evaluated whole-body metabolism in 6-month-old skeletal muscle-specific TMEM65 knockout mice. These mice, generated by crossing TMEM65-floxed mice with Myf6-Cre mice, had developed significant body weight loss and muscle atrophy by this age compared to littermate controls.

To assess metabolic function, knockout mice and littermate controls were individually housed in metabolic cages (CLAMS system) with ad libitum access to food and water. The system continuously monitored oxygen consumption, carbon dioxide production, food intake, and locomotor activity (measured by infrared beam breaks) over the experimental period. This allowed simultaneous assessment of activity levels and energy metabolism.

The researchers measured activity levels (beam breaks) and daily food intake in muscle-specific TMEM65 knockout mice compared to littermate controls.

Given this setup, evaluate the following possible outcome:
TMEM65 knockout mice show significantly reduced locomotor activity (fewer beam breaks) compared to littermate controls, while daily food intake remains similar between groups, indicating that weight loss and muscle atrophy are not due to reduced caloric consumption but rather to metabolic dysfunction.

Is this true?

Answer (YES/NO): NO